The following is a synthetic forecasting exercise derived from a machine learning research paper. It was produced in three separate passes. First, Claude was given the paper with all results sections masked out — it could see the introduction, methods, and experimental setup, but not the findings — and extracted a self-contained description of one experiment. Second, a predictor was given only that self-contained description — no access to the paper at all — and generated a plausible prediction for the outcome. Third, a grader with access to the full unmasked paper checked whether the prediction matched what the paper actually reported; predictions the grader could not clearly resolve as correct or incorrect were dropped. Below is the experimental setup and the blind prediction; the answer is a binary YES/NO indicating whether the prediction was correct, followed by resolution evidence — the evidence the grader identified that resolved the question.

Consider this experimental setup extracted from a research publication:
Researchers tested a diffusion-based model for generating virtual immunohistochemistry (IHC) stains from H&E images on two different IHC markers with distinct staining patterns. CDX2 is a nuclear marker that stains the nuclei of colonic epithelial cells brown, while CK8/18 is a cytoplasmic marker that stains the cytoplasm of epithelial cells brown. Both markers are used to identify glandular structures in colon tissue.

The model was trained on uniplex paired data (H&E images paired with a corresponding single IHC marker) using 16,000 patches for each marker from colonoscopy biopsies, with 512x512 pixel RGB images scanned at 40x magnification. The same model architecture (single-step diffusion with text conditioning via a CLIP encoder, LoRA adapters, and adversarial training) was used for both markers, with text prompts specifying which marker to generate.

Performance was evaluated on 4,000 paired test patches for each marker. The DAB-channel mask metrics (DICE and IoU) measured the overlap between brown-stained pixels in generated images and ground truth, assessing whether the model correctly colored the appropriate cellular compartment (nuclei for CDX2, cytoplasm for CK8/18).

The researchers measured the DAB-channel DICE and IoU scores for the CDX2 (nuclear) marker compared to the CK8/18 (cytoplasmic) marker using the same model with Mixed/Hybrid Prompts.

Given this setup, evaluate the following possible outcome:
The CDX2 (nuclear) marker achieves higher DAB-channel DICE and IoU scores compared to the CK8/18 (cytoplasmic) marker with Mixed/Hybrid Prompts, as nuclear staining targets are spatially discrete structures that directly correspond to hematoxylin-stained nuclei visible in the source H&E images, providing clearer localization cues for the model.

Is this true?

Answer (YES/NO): YES